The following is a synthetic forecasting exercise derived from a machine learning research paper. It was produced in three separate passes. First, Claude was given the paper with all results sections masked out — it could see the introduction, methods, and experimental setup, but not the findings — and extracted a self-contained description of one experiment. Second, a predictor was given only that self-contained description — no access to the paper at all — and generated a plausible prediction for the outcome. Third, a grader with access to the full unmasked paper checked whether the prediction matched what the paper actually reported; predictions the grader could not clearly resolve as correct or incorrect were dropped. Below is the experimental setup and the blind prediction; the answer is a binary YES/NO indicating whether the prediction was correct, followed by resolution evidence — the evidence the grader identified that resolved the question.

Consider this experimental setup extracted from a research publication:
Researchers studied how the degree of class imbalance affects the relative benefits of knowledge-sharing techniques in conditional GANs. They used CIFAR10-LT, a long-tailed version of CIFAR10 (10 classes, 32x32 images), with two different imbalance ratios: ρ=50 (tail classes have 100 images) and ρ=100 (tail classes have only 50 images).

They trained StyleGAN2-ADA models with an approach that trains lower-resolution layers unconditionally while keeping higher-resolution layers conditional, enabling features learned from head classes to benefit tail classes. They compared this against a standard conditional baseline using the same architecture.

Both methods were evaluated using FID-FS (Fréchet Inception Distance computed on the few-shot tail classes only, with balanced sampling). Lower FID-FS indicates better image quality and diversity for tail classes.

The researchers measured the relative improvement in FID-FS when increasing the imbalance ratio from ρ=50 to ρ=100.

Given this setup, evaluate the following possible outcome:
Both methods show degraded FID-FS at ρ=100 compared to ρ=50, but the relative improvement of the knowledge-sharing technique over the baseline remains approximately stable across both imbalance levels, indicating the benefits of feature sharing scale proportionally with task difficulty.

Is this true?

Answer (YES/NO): YES